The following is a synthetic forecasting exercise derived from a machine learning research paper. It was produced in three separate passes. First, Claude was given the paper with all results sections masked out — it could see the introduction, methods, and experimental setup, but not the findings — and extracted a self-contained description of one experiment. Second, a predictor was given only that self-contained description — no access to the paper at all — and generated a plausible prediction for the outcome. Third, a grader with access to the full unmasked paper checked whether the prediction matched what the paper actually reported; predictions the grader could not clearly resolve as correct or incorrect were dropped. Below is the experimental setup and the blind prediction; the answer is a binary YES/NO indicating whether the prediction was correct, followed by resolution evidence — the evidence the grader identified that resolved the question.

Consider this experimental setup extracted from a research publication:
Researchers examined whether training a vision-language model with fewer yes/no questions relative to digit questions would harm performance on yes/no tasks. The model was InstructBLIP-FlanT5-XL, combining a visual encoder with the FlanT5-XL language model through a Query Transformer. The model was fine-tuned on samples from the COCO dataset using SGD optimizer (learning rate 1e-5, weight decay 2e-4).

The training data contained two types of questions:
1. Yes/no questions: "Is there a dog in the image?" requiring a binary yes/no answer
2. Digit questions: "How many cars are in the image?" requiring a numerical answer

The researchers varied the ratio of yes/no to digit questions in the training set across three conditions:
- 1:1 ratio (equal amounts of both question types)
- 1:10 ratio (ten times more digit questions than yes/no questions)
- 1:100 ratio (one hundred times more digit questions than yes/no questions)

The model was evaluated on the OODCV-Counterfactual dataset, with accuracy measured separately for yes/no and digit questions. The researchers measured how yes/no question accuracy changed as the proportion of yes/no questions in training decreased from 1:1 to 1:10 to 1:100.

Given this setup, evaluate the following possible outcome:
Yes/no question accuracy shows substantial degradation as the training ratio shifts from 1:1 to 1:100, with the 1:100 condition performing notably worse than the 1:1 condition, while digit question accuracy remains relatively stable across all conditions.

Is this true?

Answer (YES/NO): NO